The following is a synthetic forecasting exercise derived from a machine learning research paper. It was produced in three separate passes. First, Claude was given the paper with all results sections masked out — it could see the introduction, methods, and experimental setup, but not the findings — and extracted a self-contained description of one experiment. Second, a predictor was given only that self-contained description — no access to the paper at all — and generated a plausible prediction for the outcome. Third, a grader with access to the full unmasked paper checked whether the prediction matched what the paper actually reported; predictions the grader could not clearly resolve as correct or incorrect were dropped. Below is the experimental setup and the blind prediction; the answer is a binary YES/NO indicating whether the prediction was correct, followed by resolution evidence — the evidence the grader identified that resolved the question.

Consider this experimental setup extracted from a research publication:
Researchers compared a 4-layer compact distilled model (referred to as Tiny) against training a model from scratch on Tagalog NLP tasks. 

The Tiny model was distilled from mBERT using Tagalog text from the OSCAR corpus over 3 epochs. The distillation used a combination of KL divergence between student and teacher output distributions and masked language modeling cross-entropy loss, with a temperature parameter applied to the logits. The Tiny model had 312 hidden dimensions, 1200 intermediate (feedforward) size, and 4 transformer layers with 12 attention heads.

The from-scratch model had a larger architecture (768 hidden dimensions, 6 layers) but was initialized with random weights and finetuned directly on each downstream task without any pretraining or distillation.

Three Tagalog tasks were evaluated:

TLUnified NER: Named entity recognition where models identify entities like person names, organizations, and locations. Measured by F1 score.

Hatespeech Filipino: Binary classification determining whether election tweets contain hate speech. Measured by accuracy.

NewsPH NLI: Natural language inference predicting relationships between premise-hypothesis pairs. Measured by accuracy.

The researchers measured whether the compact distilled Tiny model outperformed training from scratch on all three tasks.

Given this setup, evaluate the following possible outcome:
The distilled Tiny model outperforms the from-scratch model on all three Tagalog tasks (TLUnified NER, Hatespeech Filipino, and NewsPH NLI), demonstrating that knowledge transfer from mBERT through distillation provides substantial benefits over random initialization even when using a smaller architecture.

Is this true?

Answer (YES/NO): NO